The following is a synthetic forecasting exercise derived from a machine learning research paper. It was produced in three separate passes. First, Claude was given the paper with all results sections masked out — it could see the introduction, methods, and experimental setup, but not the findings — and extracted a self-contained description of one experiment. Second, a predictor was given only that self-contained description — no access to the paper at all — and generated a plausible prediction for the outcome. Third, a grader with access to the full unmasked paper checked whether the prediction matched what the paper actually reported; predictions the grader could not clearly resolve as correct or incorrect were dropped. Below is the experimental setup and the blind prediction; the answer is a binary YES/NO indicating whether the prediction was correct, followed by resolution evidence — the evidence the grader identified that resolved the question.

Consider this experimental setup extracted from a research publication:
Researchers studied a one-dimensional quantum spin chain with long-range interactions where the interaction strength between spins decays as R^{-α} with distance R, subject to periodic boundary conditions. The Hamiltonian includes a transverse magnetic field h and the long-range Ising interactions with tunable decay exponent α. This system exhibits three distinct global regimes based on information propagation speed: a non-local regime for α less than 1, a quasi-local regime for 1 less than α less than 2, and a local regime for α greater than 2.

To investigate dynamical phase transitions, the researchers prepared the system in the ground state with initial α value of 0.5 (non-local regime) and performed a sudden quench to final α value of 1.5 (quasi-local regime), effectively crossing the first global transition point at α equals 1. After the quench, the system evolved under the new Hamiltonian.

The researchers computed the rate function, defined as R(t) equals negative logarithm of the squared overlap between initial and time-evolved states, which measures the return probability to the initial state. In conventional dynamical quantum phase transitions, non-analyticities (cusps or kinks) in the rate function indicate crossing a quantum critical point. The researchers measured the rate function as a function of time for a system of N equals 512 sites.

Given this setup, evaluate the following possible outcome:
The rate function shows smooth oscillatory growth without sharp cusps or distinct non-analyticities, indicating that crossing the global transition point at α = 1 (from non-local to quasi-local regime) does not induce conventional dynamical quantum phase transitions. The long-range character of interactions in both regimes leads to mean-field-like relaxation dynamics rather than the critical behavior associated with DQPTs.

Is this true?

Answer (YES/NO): NO